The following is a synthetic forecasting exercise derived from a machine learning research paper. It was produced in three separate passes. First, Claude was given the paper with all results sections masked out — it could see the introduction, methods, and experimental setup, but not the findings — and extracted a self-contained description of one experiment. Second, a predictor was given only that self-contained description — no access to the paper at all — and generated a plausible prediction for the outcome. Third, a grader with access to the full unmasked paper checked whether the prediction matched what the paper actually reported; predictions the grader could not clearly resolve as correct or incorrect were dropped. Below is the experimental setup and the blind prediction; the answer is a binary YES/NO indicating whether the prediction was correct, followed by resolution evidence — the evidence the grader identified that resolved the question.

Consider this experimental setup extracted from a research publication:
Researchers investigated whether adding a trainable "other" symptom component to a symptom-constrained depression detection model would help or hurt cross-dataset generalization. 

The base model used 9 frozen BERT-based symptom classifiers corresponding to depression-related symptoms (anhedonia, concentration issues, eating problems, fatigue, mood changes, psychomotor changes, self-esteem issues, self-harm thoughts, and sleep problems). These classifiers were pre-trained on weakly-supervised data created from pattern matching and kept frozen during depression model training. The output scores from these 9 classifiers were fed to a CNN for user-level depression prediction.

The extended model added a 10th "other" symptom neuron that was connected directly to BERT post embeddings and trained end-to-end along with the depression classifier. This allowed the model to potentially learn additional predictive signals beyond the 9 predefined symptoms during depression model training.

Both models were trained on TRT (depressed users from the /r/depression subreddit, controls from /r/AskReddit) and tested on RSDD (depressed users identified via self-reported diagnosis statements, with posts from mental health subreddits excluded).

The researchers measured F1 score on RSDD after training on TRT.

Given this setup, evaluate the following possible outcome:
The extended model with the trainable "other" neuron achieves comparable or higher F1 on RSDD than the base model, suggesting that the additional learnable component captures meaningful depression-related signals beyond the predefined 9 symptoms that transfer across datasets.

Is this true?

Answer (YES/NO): NO